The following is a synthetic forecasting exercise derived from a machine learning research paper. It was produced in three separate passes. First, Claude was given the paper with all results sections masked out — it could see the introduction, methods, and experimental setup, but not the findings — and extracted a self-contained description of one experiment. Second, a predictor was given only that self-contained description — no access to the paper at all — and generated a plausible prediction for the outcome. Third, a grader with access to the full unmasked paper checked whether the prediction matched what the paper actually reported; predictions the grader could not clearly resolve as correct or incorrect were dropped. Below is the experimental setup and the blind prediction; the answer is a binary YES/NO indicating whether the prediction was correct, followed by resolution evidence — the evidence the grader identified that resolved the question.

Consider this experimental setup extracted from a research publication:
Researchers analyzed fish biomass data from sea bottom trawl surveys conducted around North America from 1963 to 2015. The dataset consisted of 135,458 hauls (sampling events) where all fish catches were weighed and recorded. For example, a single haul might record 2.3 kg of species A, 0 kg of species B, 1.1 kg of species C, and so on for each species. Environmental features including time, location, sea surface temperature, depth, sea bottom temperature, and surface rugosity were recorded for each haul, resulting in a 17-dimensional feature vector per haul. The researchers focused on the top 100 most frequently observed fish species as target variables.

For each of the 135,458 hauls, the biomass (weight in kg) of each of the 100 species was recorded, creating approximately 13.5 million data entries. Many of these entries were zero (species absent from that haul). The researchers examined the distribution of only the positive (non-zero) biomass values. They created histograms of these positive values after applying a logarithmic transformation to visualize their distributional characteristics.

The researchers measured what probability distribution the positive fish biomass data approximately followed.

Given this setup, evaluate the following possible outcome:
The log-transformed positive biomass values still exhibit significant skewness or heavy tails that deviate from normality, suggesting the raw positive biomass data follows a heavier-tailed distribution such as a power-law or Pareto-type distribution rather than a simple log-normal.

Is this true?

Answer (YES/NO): NO